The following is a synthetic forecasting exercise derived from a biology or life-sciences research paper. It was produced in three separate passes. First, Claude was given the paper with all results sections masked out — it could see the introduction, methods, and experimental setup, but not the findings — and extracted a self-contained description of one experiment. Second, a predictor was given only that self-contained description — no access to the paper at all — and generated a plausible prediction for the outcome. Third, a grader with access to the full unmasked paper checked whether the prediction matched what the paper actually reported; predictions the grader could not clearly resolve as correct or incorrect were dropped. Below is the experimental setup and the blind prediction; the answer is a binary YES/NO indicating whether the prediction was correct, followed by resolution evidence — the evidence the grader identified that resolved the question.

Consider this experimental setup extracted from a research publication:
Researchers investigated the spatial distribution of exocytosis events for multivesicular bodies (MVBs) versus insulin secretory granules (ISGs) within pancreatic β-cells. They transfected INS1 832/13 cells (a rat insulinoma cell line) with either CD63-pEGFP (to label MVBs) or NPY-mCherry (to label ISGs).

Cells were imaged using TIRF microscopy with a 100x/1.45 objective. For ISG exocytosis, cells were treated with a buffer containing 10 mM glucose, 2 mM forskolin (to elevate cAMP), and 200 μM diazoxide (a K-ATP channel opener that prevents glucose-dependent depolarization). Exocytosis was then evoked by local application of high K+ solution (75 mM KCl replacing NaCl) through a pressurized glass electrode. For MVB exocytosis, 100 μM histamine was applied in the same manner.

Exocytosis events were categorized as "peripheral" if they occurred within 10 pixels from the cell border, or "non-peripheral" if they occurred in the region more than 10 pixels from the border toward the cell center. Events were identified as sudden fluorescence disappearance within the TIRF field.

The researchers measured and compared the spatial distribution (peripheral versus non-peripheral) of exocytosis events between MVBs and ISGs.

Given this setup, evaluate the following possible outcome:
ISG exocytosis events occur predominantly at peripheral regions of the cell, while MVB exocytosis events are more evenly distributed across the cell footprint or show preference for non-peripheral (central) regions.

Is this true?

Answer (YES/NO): YES